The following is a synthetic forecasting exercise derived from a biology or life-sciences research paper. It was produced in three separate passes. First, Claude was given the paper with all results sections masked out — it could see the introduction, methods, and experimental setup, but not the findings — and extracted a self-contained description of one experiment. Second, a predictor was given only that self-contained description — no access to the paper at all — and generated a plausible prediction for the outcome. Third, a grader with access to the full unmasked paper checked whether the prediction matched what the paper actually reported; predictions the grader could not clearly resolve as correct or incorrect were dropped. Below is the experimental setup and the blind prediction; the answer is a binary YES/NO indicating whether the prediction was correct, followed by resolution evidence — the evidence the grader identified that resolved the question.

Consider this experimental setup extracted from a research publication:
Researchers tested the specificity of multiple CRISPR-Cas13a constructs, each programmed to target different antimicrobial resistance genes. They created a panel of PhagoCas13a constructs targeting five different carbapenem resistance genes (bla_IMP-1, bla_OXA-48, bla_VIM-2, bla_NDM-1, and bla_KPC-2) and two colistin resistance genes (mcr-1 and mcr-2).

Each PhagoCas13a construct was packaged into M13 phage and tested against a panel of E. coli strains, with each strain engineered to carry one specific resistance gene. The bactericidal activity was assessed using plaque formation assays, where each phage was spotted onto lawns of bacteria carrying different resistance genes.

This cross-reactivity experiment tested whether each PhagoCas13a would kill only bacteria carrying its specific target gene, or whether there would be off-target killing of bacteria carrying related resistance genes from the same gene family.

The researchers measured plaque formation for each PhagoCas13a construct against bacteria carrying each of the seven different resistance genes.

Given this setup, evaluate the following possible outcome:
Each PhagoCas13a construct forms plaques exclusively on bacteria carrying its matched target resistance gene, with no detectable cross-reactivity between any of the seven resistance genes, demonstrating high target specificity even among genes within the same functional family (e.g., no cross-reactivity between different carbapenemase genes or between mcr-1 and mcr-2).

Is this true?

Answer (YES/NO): YES